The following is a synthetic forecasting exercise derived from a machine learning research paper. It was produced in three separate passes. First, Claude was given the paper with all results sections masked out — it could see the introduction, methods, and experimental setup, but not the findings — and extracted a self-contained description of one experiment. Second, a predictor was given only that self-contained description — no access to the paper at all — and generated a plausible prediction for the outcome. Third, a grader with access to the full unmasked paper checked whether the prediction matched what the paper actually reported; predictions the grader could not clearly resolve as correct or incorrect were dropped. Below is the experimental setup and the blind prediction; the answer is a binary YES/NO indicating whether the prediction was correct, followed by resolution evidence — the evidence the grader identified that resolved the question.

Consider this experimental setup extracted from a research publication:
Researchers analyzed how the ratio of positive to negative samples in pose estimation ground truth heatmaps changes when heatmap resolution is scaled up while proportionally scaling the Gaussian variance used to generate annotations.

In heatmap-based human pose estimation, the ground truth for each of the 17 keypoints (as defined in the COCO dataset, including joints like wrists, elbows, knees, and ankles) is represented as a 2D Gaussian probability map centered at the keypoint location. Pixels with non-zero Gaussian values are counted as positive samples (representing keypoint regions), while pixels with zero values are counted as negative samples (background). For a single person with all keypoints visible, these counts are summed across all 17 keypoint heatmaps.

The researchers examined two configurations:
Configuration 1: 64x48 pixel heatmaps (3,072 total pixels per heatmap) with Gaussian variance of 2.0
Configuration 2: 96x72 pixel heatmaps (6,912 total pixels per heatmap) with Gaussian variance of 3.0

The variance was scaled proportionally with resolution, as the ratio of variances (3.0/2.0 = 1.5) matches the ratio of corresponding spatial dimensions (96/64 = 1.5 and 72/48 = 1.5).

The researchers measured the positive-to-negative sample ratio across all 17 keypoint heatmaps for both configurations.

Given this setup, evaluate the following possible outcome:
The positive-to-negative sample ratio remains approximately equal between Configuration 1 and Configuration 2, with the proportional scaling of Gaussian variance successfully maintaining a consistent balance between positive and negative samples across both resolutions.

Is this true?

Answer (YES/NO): YES